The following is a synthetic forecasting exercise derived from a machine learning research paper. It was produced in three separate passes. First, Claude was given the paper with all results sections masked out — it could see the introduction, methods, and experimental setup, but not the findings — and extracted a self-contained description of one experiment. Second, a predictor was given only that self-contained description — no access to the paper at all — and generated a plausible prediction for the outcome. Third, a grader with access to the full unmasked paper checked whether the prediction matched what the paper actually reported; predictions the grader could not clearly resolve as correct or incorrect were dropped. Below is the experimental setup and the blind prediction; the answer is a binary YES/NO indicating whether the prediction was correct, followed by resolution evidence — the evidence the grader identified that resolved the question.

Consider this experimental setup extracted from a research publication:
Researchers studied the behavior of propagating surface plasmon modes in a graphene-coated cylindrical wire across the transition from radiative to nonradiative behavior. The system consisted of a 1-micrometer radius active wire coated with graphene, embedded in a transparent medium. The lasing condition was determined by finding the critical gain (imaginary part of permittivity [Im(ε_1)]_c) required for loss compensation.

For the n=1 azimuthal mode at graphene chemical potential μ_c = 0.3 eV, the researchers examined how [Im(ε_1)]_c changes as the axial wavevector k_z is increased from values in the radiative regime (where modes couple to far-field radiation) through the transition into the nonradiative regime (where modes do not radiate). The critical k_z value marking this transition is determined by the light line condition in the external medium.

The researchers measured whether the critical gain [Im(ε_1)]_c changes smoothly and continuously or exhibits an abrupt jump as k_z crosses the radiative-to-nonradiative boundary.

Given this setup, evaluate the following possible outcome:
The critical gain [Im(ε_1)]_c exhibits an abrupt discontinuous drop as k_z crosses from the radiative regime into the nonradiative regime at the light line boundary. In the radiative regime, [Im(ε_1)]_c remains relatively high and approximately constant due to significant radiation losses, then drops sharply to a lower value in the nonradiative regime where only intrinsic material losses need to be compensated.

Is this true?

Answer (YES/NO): NO